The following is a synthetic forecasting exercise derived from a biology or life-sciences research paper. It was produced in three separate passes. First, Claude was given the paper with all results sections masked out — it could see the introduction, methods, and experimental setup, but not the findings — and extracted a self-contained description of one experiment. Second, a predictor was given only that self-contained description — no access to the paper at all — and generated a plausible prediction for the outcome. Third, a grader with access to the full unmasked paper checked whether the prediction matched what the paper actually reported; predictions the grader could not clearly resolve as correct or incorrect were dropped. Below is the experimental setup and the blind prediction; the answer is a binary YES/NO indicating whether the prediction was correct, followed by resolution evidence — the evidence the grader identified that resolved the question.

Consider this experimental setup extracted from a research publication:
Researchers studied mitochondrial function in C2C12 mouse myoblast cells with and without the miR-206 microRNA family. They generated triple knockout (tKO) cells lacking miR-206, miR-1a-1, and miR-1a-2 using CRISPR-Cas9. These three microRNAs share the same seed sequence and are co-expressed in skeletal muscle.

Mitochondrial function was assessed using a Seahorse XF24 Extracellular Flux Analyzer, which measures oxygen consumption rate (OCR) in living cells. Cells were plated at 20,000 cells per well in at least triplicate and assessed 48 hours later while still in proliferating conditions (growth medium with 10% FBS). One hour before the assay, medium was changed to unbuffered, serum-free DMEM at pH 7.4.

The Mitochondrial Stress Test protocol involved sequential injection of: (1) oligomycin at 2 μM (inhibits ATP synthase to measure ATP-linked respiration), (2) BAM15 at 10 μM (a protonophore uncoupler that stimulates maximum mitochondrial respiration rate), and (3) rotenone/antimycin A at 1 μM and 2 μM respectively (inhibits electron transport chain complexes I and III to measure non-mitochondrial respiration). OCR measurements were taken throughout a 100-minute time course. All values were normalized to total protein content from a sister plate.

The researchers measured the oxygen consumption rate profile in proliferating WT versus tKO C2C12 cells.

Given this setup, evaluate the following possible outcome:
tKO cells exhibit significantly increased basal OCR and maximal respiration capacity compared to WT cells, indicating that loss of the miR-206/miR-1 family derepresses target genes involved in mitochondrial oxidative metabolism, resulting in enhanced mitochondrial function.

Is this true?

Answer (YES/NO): NO